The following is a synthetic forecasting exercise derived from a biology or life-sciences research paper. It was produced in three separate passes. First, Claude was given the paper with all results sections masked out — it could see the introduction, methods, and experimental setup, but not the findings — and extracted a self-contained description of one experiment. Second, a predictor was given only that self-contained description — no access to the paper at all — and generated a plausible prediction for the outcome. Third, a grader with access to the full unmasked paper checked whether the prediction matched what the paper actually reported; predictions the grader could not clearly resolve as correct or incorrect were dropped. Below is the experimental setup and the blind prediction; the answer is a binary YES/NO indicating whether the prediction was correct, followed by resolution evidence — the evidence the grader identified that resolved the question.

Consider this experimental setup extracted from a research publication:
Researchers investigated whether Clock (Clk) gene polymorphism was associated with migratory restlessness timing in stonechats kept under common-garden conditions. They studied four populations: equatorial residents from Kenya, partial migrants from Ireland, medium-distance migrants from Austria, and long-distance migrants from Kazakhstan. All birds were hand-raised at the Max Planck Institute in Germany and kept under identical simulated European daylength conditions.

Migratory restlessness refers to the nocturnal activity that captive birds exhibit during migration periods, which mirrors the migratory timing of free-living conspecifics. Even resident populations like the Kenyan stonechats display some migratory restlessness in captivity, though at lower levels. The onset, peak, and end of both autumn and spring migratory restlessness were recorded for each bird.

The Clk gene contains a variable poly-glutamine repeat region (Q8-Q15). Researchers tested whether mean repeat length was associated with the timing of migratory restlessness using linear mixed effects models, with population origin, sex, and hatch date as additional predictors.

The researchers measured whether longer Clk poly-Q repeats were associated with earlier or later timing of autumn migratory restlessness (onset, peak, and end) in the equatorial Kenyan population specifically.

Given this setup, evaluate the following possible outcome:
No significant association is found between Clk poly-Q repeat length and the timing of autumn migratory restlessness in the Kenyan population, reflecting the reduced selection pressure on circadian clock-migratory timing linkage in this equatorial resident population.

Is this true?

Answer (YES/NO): NO